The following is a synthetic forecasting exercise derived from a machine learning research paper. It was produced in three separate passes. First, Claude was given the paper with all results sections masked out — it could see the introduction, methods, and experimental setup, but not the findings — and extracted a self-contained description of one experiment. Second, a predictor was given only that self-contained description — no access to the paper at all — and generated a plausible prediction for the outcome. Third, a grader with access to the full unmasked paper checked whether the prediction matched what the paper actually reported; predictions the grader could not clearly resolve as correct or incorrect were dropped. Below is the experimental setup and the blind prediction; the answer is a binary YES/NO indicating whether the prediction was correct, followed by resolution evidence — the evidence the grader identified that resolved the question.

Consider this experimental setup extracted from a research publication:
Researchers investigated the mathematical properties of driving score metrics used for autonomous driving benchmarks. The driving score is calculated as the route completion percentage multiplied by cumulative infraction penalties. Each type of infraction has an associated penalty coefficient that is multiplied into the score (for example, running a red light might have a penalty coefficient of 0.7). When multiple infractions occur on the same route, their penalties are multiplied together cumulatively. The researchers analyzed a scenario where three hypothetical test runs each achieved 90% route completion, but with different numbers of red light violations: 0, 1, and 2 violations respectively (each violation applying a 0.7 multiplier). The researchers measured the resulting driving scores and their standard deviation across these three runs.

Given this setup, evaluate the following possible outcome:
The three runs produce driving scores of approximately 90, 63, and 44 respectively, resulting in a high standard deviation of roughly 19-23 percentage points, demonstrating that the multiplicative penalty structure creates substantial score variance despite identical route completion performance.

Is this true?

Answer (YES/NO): NO